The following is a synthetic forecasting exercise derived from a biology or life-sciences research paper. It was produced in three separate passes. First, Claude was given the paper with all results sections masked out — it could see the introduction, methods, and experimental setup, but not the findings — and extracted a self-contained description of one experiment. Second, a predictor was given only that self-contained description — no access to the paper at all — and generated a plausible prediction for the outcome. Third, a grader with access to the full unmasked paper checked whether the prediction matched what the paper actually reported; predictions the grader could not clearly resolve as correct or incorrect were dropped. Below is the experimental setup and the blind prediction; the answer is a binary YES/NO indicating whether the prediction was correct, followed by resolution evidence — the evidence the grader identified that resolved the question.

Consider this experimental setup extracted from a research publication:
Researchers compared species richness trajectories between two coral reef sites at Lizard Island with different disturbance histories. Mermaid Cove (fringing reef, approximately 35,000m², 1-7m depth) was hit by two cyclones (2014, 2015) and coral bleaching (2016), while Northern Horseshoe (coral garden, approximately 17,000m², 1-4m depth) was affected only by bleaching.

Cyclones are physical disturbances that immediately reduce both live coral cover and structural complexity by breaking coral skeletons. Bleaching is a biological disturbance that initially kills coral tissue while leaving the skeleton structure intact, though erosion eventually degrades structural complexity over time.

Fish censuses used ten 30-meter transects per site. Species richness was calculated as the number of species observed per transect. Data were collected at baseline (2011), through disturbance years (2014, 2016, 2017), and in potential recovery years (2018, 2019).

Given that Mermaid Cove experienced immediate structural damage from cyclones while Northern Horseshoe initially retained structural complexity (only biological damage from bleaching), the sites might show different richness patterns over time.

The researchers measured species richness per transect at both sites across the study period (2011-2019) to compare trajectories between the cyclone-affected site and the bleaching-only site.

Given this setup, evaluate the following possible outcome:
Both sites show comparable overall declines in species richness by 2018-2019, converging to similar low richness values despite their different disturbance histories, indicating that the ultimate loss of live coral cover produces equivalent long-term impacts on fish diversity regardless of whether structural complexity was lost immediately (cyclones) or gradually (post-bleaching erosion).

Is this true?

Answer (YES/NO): NO